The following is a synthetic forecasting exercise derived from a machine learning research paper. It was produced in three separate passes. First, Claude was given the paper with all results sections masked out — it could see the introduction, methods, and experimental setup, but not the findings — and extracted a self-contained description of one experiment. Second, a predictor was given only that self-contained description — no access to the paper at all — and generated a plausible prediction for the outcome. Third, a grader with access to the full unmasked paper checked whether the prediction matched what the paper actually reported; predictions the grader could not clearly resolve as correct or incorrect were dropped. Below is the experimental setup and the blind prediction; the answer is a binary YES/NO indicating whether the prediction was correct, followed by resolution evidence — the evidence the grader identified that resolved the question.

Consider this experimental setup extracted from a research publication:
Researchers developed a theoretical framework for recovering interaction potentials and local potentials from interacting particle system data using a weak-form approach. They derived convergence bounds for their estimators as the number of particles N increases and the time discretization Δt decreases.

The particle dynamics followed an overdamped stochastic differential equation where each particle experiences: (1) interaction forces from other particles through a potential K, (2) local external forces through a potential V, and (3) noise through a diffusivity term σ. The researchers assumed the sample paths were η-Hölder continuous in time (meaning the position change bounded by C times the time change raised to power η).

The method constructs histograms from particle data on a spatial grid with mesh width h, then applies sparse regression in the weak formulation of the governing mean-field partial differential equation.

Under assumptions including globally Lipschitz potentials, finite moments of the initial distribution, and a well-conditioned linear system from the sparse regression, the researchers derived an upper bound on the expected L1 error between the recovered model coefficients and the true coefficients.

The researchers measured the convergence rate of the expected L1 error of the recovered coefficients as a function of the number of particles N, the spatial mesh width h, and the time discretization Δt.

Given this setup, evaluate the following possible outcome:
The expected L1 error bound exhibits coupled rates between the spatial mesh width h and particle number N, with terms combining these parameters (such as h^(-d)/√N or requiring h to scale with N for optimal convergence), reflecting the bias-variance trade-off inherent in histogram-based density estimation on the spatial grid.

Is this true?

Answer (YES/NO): NO